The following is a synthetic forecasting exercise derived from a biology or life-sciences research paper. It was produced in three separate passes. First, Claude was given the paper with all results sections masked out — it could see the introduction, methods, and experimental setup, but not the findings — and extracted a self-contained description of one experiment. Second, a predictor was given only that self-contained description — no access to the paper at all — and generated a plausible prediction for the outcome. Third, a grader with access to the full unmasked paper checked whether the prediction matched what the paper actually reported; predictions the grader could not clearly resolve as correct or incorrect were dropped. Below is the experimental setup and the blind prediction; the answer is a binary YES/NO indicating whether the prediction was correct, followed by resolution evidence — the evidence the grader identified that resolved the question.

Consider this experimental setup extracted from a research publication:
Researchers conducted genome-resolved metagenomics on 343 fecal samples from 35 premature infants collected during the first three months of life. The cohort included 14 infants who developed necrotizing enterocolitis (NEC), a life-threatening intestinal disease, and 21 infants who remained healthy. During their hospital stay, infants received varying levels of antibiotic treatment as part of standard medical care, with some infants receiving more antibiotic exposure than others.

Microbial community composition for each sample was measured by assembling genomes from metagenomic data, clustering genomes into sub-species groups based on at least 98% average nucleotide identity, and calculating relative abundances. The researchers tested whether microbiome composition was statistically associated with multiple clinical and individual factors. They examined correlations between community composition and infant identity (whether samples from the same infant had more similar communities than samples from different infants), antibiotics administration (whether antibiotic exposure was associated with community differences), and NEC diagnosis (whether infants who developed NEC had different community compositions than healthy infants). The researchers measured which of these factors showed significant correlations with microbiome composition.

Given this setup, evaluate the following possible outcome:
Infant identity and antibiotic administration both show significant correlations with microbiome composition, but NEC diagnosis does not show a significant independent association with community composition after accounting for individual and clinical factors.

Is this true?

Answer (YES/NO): NO